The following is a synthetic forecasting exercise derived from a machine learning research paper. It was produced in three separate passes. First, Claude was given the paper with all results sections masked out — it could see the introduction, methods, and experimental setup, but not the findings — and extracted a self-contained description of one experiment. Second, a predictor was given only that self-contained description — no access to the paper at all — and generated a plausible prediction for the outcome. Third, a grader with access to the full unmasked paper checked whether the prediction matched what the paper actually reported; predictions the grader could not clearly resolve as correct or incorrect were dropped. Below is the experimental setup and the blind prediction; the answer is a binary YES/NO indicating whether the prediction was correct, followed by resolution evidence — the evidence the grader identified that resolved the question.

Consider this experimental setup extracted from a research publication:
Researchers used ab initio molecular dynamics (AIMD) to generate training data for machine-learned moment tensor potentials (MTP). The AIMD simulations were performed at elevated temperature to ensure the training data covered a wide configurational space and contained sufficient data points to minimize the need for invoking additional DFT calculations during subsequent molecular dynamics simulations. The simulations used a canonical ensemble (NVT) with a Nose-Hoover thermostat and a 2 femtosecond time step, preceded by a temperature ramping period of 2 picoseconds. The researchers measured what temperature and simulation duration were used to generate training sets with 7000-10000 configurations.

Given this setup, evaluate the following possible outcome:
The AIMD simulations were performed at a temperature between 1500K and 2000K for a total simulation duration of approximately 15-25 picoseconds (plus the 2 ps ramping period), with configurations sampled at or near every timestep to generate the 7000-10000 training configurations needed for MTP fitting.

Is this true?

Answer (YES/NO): NO